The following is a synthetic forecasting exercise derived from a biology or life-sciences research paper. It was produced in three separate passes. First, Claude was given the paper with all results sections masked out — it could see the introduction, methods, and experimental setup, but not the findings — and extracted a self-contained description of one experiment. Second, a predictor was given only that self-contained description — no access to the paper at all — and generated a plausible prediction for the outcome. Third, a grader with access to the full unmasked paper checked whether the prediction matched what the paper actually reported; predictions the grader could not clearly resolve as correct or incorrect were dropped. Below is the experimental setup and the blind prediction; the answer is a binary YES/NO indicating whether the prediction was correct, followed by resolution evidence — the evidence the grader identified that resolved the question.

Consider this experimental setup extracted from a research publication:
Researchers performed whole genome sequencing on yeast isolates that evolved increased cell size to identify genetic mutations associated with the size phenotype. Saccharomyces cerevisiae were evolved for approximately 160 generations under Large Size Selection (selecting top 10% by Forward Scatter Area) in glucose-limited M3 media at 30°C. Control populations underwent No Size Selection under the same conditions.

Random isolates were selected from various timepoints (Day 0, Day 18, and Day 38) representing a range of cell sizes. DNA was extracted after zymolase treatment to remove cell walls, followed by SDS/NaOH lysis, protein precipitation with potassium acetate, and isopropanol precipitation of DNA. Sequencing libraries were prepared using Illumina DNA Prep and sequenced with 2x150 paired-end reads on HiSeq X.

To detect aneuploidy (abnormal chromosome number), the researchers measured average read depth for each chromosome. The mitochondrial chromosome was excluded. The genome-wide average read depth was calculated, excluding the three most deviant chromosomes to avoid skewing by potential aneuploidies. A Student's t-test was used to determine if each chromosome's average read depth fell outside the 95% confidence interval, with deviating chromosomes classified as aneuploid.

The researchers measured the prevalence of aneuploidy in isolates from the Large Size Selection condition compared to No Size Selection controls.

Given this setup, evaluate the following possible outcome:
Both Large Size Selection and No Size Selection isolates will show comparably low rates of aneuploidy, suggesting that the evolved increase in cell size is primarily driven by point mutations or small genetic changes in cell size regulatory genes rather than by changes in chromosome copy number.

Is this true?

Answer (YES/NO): NO